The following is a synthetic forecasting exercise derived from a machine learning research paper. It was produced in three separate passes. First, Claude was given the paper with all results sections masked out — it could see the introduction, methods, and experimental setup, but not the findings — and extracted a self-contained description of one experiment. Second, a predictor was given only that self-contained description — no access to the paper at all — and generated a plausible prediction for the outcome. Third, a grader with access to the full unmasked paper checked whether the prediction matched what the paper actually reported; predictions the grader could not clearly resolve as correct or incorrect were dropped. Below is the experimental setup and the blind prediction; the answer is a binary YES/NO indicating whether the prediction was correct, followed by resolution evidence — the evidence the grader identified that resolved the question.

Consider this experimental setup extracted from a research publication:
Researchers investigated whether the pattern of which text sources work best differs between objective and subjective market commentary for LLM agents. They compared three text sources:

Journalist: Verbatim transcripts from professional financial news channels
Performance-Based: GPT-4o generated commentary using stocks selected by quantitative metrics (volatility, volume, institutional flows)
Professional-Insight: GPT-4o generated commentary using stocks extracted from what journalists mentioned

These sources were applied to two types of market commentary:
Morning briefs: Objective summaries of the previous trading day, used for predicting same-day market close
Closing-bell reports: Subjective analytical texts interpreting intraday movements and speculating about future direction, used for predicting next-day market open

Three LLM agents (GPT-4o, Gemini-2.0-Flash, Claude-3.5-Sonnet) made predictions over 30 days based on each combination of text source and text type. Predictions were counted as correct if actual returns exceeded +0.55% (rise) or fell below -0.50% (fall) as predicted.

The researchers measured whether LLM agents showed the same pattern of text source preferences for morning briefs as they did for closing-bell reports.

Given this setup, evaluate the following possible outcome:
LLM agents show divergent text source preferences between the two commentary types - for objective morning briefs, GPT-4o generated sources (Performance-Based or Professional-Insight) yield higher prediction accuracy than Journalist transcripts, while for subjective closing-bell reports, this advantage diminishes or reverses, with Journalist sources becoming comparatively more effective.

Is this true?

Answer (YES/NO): YES